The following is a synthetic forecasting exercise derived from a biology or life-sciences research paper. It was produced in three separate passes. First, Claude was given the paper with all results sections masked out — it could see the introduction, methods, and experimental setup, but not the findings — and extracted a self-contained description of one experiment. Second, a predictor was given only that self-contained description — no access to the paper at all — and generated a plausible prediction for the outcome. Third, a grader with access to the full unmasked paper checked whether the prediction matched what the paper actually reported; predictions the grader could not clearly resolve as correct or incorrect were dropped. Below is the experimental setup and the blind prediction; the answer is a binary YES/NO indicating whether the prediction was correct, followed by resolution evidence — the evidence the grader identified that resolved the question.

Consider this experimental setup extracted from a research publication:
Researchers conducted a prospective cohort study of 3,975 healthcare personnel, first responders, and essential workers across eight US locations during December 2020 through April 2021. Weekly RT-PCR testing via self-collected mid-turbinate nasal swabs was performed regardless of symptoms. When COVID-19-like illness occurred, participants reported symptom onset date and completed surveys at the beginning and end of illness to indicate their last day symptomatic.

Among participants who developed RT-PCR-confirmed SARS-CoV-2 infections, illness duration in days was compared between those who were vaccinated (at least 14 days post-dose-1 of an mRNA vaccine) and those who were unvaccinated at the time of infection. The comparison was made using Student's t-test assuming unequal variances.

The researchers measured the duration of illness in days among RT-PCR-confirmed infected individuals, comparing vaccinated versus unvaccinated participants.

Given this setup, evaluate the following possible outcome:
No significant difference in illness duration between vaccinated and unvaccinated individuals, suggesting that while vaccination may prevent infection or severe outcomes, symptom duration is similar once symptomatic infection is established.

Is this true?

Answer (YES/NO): NO